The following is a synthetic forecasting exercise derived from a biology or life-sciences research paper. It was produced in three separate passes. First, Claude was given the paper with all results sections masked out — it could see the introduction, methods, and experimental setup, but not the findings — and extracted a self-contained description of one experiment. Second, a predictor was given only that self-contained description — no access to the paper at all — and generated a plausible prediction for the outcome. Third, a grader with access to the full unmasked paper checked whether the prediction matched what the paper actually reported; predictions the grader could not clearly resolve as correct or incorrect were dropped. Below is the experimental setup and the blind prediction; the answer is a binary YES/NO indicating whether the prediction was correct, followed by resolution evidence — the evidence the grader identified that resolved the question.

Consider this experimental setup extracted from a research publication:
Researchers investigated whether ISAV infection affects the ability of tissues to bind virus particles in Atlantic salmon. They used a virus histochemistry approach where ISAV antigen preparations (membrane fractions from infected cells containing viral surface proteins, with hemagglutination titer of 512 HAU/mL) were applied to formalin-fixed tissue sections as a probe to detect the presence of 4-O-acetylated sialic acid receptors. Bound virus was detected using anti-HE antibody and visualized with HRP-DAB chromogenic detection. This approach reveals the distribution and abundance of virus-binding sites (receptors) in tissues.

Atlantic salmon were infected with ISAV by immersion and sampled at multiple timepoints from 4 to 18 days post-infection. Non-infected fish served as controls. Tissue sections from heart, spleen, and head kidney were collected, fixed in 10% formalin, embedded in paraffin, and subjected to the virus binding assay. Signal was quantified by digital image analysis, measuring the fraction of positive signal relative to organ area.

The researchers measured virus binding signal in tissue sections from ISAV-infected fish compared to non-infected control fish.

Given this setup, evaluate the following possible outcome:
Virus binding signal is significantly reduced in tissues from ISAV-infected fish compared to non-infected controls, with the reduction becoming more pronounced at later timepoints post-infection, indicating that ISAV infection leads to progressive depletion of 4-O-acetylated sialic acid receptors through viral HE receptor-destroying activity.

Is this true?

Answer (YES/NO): YES